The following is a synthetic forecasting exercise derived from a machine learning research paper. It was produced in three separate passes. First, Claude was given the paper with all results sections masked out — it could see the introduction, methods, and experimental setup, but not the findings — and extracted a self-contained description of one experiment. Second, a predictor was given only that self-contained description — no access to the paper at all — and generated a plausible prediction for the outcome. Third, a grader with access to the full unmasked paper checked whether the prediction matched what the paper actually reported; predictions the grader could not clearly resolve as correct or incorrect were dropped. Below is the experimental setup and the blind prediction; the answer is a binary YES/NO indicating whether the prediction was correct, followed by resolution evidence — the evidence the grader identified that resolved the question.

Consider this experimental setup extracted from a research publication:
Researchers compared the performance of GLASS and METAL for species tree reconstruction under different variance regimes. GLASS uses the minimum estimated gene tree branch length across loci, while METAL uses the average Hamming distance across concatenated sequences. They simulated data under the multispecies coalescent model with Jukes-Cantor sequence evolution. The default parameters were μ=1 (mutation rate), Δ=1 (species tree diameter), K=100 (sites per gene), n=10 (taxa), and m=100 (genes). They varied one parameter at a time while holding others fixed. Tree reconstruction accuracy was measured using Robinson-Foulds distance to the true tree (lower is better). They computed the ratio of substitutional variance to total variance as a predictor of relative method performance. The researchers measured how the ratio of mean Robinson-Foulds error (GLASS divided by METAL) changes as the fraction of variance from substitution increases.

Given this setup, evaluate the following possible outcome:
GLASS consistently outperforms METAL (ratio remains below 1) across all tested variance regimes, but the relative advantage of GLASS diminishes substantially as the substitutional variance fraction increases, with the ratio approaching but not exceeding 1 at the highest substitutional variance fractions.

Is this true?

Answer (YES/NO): NO